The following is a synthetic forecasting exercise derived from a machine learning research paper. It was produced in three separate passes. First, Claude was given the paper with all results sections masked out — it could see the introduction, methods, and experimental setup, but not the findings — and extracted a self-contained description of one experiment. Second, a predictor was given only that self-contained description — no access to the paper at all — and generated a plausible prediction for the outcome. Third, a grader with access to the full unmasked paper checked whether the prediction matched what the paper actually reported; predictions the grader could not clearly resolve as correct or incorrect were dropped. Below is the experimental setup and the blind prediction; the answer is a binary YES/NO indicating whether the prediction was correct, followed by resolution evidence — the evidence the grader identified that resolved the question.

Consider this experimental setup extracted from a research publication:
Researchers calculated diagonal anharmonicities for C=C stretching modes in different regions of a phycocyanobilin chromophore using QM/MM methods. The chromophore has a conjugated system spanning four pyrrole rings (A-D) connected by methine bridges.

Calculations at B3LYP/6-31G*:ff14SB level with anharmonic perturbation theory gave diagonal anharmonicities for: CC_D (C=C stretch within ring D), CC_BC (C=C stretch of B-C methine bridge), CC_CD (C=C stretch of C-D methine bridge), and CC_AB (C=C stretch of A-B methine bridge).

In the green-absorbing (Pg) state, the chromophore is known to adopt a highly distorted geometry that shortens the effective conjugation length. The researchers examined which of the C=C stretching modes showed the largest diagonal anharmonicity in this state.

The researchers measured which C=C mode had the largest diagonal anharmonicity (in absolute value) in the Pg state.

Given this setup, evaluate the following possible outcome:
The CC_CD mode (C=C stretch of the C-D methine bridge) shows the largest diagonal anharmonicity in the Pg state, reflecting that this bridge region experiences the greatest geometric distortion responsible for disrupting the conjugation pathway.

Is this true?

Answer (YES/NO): NO